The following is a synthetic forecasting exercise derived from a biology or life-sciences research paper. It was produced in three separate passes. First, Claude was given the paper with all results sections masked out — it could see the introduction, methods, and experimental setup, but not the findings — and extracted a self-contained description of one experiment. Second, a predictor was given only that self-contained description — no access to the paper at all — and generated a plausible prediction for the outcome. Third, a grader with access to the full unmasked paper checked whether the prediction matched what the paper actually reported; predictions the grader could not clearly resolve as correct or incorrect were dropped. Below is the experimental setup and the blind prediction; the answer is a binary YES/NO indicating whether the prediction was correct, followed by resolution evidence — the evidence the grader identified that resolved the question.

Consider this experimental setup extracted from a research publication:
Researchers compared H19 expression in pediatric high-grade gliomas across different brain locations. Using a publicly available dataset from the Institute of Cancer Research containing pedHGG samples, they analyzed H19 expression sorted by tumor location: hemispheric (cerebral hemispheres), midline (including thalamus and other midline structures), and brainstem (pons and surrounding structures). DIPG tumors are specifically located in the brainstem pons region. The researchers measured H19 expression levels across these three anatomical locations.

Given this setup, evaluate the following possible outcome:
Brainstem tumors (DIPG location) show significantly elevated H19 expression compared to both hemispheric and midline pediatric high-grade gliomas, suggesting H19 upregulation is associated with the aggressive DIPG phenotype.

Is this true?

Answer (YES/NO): NO